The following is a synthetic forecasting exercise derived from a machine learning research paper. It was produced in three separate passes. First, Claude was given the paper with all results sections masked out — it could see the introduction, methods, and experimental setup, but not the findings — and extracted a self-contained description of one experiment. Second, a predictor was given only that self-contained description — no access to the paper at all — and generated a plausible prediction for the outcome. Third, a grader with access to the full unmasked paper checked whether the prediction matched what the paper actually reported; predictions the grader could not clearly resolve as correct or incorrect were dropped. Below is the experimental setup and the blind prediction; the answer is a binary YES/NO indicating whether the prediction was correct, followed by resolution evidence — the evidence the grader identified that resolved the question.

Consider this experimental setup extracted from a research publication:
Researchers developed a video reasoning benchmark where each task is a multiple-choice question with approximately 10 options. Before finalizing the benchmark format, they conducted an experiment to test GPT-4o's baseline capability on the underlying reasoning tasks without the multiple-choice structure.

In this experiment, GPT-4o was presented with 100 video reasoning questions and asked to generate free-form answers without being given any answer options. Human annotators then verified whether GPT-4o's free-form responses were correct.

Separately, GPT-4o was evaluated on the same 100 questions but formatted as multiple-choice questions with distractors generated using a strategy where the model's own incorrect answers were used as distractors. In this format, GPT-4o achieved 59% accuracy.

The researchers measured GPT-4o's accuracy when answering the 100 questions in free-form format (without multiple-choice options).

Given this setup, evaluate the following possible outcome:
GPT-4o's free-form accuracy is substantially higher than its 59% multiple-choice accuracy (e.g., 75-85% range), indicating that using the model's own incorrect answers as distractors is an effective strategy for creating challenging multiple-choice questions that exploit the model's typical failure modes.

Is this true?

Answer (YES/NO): NO